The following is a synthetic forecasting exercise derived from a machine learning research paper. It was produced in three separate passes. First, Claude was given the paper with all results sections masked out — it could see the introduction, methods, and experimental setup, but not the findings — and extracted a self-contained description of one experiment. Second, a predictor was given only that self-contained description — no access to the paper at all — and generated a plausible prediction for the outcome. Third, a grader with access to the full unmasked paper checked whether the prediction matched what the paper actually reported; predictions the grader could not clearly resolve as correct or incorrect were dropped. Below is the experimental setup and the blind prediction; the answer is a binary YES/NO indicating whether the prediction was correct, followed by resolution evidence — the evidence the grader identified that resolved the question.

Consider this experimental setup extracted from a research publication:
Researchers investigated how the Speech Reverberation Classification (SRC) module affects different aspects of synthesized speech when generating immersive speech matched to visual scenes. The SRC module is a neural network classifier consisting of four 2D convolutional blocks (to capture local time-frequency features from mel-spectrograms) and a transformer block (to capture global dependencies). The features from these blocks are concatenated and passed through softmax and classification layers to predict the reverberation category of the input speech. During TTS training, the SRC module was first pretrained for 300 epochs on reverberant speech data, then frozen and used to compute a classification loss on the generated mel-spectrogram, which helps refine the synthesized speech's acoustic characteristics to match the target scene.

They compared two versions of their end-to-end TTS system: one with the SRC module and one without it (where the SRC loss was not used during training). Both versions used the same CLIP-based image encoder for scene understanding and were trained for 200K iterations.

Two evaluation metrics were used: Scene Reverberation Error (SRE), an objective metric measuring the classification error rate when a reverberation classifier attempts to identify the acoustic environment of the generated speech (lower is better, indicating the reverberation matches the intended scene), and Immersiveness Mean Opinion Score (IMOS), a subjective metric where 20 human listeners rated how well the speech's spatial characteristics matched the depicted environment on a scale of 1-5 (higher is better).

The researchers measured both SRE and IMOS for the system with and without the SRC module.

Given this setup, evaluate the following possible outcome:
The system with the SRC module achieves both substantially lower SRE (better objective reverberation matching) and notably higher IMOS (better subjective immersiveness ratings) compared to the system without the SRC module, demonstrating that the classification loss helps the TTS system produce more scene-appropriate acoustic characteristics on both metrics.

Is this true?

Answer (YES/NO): NO